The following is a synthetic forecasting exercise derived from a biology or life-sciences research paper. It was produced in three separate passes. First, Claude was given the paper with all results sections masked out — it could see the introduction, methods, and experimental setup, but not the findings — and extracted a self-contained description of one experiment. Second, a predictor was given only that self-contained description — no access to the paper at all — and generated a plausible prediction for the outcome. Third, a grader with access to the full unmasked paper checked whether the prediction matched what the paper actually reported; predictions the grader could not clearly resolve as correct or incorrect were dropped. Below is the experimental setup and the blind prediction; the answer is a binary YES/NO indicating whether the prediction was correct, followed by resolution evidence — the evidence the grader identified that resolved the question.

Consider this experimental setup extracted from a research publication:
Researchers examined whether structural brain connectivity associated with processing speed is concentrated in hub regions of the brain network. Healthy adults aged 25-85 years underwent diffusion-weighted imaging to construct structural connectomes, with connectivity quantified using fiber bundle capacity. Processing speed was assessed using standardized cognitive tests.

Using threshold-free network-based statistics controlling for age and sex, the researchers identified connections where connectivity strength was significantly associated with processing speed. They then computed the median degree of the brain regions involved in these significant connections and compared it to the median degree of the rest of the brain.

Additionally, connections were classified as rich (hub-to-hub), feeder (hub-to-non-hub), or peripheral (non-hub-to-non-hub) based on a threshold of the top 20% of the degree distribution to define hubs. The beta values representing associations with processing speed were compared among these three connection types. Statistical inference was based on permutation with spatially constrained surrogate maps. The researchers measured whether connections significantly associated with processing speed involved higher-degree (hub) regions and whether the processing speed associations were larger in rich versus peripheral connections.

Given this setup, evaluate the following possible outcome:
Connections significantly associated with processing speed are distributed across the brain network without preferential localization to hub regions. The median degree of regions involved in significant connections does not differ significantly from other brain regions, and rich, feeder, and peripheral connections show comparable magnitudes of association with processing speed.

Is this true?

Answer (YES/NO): NO